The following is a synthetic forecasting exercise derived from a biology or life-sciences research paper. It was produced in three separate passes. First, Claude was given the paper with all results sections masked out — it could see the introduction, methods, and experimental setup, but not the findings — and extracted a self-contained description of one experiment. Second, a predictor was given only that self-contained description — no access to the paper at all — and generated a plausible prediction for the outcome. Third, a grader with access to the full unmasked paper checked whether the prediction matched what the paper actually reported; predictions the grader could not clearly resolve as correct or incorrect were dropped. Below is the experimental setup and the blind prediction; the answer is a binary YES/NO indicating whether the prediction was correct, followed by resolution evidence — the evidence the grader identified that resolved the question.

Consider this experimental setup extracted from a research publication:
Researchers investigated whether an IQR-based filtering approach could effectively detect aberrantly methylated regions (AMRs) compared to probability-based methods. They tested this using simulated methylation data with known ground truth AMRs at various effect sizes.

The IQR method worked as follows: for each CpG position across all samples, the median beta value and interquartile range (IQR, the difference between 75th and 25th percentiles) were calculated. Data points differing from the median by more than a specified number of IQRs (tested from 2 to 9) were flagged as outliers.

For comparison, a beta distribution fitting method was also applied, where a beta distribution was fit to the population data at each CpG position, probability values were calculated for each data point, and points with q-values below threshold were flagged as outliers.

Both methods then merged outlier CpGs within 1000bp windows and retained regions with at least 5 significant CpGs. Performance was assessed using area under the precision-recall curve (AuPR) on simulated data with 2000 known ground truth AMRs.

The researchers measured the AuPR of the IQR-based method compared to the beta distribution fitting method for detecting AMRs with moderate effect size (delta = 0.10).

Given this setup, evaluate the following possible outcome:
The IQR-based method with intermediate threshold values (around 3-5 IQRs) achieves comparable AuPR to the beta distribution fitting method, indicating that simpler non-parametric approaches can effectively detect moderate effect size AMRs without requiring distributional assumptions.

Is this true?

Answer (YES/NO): NO